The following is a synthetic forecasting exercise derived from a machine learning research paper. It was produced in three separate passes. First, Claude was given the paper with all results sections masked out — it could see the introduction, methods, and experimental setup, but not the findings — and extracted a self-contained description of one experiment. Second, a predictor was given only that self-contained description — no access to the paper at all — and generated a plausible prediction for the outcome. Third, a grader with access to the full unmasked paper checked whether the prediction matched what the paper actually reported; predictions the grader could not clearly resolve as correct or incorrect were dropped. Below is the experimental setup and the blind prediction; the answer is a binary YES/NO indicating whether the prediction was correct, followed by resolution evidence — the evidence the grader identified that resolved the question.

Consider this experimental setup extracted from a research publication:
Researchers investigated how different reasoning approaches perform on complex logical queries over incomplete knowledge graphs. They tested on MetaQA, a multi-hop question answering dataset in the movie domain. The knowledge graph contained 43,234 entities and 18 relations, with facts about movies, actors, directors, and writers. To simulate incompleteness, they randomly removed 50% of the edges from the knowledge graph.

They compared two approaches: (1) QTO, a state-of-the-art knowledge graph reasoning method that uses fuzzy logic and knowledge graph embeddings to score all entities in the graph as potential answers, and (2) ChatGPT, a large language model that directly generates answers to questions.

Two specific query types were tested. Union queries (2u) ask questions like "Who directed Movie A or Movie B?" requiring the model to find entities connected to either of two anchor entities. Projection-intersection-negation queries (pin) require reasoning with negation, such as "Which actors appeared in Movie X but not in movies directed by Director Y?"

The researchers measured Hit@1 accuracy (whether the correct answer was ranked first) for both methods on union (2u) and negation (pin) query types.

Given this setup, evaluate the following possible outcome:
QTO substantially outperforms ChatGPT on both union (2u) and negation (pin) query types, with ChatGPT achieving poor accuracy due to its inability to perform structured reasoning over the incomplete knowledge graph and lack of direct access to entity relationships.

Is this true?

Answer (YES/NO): YES